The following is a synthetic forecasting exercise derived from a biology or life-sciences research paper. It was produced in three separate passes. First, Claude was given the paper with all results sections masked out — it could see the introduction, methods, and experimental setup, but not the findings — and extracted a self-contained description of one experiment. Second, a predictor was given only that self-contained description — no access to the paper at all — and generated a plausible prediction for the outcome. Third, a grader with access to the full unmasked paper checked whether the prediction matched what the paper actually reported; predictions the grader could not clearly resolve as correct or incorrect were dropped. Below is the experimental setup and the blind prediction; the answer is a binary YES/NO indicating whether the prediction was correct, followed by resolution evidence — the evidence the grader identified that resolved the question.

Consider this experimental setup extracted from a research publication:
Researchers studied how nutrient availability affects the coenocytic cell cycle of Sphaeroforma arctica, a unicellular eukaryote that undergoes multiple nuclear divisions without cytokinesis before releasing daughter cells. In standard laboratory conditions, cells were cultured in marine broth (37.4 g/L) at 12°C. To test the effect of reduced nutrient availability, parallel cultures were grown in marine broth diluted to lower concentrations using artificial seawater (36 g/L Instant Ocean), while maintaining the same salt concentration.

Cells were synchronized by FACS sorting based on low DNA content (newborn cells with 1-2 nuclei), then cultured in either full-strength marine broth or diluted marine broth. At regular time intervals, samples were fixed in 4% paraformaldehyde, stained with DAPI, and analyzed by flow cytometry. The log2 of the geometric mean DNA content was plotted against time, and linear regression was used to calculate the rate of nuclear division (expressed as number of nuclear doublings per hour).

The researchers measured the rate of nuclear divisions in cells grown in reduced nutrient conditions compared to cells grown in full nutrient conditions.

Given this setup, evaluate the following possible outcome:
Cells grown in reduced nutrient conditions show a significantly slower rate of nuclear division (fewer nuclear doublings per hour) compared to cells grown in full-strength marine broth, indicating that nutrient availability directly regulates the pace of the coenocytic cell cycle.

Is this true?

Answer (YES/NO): NO